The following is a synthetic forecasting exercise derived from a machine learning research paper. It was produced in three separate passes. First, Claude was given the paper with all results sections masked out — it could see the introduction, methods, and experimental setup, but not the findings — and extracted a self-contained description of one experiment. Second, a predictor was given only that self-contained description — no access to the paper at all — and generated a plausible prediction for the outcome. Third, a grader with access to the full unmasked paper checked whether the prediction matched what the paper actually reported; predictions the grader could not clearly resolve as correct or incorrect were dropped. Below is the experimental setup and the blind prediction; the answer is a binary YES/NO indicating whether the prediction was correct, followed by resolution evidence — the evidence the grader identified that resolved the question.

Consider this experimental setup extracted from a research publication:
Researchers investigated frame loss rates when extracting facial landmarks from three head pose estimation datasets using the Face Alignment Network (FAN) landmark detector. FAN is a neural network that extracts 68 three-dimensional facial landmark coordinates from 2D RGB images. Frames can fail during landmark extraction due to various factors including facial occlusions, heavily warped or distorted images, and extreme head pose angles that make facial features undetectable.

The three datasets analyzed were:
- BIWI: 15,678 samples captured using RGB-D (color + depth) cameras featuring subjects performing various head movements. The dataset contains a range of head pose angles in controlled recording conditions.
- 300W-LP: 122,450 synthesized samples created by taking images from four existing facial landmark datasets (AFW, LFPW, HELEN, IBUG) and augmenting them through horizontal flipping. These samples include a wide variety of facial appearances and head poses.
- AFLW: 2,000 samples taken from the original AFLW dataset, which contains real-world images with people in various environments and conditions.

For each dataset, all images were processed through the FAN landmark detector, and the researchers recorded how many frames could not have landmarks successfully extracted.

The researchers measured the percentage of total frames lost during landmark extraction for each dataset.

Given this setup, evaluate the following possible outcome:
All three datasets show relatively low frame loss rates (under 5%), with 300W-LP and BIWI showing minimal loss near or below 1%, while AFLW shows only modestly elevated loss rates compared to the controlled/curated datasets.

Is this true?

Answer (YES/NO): NO